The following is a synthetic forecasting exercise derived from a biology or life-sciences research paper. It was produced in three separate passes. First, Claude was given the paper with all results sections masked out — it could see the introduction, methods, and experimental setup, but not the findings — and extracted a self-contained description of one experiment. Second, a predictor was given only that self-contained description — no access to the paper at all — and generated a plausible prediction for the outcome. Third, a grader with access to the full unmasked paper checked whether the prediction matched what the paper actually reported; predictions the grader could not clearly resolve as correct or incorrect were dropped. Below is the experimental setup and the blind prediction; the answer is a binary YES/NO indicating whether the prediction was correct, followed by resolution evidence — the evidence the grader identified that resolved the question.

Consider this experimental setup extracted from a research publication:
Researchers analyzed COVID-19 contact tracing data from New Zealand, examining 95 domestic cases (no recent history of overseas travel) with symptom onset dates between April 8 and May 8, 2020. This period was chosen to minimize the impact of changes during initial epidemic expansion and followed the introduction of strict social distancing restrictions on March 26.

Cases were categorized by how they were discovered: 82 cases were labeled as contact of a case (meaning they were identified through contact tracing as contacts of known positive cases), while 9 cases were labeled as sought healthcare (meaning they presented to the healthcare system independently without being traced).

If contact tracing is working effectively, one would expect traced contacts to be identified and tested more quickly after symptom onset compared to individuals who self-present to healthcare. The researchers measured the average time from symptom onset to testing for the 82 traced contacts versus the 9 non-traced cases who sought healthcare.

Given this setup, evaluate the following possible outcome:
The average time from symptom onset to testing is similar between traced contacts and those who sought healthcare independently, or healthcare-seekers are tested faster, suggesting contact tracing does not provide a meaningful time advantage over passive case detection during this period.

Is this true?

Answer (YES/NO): YES